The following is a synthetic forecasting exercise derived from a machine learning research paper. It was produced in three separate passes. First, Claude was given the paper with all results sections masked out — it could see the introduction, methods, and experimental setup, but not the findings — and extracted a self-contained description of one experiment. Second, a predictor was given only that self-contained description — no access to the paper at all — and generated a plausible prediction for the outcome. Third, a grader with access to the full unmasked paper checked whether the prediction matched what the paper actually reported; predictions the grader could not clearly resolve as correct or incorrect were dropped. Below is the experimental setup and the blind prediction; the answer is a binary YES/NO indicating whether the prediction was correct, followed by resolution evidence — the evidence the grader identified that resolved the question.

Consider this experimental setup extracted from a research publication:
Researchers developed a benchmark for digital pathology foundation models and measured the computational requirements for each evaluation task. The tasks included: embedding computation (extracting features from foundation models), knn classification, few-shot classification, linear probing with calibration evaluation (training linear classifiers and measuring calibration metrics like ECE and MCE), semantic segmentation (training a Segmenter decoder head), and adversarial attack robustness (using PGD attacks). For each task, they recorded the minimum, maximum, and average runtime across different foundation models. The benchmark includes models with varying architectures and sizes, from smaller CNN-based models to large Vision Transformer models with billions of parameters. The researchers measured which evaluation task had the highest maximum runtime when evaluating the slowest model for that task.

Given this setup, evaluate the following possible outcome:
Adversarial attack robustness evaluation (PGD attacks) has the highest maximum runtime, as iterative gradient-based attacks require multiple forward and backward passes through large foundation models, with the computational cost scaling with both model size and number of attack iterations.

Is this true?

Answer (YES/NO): NO